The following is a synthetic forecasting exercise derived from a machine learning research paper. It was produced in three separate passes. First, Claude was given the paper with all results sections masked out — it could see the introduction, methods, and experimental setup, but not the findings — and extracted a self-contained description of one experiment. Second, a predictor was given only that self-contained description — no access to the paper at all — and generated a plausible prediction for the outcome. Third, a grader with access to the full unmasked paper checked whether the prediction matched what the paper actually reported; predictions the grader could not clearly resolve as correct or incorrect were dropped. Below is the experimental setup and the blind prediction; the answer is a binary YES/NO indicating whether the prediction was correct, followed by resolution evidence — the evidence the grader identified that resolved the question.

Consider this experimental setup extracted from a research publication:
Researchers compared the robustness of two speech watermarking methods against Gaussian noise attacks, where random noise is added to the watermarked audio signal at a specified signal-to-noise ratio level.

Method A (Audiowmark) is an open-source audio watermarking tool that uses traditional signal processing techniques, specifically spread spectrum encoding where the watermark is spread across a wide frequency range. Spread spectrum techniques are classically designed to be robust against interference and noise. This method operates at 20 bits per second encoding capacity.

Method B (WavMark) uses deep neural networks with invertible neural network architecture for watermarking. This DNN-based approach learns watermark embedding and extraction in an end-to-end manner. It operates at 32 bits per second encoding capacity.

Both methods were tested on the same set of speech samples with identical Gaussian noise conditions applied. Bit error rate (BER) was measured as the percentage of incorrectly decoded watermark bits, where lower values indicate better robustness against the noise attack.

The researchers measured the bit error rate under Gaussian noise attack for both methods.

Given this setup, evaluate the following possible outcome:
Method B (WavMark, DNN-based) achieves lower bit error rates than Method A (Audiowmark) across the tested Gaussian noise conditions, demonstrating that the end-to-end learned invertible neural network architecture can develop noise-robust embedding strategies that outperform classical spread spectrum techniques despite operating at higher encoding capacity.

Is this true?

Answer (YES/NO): YES